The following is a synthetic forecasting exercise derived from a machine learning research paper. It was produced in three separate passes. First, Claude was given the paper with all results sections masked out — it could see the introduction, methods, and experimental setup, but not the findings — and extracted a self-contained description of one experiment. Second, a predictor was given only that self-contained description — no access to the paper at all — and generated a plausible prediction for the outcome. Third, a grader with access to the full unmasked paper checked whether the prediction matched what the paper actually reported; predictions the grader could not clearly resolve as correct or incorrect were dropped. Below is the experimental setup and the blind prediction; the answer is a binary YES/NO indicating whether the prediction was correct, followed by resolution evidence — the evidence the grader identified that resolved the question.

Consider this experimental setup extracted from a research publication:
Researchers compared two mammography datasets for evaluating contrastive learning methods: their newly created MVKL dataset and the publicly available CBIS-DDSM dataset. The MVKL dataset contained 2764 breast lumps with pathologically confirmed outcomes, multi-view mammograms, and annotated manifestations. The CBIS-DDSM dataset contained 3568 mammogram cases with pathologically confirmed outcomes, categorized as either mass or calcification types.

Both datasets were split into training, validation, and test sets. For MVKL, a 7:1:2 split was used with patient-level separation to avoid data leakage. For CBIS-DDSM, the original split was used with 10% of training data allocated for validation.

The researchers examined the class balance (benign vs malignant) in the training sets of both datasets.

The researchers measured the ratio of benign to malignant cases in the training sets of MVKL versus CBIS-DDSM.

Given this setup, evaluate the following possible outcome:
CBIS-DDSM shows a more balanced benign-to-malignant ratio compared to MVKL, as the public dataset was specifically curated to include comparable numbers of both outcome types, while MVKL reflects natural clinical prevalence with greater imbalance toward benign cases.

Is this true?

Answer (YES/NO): NO